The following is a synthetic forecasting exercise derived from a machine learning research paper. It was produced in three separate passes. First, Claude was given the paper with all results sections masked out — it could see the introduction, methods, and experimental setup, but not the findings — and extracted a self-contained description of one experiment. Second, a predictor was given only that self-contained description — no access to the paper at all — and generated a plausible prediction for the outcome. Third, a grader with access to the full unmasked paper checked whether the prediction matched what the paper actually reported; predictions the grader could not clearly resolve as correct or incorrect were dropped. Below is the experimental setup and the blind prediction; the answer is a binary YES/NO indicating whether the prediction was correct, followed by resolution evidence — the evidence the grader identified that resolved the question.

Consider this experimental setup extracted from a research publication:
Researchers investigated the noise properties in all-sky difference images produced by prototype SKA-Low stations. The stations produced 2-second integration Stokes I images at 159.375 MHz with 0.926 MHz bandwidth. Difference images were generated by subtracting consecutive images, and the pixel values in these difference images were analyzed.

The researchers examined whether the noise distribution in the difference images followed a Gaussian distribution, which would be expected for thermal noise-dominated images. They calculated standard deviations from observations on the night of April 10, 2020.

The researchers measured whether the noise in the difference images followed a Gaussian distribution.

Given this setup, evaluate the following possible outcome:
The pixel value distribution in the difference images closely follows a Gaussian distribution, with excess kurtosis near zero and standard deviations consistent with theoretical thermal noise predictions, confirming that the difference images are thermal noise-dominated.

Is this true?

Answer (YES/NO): NO